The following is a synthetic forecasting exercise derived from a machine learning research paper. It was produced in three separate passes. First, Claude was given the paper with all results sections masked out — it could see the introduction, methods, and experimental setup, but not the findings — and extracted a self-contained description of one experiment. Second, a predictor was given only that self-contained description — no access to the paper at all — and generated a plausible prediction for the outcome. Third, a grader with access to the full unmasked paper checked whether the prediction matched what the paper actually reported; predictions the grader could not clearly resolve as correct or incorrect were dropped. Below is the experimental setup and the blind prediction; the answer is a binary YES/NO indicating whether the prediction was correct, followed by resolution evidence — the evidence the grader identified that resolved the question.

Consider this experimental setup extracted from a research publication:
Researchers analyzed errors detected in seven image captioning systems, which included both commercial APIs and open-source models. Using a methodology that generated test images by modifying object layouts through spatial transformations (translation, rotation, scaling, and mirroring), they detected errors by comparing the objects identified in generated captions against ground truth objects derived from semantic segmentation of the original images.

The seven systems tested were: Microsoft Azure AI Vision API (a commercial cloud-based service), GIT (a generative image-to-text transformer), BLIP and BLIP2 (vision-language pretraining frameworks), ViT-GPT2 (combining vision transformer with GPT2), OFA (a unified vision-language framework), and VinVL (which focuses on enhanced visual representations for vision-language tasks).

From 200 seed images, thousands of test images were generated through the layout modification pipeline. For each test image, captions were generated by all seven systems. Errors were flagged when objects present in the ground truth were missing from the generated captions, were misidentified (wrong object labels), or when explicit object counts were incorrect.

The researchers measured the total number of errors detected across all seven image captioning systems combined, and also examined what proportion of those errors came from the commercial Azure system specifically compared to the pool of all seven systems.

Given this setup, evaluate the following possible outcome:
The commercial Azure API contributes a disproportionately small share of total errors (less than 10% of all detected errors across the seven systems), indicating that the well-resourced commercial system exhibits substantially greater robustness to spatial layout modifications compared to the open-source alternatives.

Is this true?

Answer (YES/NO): NO